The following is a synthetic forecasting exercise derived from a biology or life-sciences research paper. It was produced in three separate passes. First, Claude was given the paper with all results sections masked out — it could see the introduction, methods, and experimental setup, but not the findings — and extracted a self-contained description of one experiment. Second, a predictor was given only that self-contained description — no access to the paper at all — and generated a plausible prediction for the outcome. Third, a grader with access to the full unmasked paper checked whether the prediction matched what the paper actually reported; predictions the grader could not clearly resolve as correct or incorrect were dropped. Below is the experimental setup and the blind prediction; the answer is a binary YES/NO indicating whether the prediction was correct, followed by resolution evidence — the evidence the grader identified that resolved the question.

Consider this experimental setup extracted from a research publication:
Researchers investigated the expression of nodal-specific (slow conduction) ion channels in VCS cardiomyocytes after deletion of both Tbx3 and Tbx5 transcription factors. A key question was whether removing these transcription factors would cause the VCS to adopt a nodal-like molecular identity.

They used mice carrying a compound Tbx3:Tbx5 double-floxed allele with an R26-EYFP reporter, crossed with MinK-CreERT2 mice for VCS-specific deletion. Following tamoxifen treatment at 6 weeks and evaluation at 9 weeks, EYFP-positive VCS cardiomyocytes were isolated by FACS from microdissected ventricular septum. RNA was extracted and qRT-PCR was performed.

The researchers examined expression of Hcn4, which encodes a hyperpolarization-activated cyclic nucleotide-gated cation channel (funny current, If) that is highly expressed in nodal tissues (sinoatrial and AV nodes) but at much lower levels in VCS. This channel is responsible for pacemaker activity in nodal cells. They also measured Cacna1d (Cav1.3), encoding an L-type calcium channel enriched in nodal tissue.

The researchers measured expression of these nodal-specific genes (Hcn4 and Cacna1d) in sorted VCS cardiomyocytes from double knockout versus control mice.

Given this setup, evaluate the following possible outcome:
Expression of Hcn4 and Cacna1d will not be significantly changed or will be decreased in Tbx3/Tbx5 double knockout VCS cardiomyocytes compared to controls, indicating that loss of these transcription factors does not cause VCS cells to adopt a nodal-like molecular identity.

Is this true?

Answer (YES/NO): YES